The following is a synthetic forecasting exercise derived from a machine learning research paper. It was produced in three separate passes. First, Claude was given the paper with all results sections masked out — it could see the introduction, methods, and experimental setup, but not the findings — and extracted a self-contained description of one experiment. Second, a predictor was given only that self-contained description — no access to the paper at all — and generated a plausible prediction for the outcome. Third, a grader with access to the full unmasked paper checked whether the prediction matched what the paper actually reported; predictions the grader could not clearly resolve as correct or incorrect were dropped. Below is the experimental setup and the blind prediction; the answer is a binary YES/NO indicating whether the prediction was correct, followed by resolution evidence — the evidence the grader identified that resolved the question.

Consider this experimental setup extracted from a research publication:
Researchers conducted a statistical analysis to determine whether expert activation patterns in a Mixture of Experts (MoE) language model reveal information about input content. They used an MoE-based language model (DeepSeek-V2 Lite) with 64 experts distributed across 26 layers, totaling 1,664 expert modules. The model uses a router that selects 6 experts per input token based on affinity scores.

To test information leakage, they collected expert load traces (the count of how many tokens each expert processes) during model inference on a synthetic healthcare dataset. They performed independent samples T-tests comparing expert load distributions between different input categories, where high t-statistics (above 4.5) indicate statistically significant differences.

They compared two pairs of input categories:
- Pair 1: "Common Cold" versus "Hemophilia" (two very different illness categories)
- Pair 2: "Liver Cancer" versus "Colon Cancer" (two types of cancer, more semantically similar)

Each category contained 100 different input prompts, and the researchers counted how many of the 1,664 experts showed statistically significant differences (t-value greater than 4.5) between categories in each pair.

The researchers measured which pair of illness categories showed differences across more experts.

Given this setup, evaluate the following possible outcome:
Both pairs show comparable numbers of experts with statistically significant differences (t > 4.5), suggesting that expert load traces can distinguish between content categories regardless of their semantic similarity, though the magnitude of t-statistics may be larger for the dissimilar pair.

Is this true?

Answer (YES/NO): NO